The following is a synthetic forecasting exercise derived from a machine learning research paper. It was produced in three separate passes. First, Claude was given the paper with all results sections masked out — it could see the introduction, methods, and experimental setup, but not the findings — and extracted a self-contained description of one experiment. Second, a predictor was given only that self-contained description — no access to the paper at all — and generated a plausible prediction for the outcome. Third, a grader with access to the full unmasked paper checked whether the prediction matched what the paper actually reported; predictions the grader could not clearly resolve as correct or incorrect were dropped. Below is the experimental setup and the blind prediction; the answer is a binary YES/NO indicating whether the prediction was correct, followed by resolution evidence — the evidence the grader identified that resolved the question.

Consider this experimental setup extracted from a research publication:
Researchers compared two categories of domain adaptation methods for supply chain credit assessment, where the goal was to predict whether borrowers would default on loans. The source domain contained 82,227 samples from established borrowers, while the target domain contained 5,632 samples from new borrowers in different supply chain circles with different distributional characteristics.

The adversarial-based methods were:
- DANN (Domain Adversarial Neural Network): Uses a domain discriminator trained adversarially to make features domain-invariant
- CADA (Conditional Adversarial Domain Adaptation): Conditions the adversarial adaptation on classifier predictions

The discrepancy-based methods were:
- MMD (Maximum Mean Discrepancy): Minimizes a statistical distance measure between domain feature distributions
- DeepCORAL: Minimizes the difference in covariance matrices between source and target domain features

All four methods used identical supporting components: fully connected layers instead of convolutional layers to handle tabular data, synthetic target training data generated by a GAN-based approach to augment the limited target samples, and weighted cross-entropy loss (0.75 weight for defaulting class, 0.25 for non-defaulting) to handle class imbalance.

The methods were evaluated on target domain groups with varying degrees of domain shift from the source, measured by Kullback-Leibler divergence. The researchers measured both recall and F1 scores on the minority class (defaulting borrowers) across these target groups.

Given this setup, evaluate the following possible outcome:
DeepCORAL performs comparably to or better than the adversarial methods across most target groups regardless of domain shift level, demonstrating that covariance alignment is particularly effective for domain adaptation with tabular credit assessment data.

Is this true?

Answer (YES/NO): YES